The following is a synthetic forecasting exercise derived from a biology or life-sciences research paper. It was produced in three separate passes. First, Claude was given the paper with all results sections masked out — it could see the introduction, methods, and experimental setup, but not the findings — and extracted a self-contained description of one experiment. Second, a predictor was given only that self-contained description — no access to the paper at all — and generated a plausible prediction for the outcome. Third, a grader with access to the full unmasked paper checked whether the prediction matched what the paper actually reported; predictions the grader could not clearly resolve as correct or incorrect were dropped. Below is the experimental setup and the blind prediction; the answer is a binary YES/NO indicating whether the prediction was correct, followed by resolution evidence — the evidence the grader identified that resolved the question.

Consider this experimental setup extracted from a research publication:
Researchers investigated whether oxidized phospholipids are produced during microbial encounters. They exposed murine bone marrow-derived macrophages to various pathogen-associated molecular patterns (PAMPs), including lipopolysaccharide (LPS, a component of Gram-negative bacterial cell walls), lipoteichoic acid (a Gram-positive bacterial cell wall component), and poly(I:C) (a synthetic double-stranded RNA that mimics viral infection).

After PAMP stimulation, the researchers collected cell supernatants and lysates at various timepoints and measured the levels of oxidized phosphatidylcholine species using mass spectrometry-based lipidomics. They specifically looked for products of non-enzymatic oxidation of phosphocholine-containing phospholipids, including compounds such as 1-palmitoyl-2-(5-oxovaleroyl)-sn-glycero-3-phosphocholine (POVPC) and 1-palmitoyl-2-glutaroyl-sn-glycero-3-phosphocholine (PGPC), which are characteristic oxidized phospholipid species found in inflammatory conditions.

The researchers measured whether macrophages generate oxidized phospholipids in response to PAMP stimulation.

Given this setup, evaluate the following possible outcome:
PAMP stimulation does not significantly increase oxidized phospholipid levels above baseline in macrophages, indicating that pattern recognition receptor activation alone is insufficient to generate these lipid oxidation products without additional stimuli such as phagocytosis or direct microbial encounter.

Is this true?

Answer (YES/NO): NO